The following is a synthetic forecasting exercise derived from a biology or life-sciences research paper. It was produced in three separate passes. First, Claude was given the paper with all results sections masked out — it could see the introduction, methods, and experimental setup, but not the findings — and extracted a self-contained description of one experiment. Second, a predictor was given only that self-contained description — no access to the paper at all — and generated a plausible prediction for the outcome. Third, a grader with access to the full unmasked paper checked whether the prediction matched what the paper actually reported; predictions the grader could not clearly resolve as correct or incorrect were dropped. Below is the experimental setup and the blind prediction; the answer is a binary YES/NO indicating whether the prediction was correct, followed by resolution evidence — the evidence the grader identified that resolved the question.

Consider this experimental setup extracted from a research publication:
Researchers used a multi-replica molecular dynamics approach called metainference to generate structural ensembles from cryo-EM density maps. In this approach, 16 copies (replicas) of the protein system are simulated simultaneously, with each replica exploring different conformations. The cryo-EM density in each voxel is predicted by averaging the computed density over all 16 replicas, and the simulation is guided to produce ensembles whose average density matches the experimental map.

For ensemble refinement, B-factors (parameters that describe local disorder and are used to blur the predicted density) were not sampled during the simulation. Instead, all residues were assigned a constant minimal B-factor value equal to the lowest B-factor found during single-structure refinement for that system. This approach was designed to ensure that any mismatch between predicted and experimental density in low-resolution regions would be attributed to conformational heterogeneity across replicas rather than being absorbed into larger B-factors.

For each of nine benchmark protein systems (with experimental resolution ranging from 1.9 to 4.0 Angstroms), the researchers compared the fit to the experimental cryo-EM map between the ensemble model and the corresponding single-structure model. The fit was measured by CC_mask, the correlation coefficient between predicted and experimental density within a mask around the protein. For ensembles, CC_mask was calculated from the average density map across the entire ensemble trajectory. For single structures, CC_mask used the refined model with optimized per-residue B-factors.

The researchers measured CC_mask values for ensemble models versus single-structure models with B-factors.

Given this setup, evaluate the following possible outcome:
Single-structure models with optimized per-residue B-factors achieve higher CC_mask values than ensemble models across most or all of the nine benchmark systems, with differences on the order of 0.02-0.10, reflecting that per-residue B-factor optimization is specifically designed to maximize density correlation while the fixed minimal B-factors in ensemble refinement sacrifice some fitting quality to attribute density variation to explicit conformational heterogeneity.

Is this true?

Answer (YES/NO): NO